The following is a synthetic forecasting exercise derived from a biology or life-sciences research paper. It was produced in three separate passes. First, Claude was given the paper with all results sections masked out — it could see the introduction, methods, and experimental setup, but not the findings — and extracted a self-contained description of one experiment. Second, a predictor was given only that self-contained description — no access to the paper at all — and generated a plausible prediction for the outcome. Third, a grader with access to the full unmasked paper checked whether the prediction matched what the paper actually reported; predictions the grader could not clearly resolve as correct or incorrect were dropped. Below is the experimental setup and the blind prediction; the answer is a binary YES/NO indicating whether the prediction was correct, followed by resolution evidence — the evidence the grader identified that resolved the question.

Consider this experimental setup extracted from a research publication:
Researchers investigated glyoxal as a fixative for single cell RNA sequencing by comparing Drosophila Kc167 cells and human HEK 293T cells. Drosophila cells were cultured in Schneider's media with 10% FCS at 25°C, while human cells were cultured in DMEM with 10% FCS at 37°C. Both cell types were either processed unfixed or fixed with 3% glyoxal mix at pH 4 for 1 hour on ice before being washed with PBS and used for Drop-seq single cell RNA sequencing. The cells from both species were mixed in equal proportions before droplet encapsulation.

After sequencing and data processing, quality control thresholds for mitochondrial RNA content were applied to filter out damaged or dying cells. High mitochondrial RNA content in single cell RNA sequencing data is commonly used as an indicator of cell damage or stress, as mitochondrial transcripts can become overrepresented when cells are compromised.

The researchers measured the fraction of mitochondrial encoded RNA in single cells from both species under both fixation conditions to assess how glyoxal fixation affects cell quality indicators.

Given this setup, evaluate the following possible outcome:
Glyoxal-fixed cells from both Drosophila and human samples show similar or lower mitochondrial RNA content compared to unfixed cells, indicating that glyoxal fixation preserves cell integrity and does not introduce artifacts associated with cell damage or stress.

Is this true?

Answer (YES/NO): NO